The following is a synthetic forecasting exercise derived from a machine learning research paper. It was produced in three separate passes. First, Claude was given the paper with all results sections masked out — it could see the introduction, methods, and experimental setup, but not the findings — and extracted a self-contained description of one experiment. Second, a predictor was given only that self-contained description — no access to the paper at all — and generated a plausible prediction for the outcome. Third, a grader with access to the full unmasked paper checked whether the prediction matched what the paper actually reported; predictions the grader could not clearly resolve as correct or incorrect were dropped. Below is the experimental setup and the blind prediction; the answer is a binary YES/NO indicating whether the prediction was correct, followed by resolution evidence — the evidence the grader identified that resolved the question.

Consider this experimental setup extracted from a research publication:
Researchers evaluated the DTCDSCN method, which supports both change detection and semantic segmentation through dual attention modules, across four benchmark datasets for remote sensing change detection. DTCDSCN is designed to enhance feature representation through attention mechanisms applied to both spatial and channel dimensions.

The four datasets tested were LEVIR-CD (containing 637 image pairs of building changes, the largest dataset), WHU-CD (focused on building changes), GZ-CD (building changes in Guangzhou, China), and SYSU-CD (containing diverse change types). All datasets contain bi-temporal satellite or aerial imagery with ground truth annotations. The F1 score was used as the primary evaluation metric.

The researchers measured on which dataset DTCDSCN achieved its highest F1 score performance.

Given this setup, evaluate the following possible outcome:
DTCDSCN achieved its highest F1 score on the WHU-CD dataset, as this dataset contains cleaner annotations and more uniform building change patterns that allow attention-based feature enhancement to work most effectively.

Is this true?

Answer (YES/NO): YES